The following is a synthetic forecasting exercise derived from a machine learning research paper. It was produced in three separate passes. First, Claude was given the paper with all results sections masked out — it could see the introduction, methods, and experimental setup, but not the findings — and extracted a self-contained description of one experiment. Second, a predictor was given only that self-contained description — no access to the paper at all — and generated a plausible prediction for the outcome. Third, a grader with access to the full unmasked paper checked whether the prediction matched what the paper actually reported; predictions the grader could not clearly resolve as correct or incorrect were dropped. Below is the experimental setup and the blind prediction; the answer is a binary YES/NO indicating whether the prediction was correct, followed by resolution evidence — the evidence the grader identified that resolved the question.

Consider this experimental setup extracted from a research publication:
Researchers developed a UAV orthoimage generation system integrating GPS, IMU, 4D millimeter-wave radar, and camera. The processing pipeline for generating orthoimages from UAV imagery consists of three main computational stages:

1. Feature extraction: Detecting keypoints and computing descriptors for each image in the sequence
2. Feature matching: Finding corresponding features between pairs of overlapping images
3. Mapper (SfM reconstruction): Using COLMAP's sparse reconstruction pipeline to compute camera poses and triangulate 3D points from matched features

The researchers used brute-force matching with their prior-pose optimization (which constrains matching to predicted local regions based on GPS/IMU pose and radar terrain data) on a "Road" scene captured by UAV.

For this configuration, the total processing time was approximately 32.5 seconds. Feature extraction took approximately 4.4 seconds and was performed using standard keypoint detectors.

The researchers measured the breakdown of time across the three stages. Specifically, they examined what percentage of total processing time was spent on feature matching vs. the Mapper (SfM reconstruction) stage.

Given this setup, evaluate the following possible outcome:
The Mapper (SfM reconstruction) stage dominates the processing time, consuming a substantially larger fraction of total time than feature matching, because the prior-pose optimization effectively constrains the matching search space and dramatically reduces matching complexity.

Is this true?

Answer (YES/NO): YES